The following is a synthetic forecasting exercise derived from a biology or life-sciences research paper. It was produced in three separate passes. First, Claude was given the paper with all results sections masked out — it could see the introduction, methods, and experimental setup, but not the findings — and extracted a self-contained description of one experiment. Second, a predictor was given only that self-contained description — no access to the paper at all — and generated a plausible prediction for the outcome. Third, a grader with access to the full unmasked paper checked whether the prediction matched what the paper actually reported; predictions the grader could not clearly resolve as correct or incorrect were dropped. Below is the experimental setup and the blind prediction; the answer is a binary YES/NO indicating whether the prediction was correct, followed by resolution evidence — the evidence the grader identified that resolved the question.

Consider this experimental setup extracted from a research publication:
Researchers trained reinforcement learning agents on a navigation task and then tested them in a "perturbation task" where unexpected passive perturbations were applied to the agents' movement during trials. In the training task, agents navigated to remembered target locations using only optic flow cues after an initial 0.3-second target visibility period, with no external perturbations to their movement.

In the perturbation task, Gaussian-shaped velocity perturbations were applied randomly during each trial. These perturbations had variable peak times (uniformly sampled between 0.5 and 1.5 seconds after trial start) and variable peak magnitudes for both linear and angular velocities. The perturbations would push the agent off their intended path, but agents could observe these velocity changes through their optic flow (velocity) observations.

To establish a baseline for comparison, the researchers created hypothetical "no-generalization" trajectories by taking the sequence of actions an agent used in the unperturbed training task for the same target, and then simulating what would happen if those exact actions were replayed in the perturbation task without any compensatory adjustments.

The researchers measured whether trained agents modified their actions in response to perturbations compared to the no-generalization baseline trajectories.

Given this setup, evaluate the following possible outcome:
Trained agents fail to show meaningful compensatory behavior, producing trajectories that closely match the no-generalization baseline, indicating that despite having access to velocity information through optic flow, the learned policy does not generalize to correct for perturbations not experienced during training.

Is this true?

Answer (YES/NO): NO